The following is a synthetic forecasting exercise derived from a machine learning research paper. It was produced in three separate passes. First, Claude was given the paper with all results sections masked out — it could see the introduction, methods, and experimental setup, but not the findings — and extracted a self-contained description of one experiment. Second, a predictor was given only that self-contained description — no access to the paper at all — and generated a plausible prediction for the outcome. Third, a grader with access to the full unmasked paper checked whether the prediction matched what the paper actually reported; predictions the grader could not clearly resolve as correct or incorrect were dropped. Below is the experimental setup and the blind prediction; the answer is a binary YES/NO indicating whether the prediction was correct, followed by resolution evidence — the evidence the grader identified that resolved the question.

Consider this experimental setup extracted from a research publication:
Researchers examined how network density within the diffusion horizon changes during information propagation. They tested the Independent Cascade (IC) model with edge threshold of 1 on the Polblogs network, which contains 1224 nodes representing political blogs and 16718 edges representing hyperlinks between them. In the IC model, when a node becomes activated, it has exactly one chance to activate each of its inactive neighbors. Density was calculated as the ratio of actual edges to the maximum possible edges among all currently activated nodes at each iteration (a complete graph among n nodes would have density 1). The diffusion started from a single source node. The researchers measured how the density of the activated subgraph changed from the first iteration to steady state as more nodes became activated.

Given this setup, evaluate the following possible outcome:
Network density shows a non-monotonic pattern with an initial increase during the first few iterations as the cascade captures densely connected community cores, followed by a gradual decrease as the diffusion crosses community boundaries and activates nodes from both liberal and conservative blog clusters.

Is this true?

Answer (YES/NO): NO